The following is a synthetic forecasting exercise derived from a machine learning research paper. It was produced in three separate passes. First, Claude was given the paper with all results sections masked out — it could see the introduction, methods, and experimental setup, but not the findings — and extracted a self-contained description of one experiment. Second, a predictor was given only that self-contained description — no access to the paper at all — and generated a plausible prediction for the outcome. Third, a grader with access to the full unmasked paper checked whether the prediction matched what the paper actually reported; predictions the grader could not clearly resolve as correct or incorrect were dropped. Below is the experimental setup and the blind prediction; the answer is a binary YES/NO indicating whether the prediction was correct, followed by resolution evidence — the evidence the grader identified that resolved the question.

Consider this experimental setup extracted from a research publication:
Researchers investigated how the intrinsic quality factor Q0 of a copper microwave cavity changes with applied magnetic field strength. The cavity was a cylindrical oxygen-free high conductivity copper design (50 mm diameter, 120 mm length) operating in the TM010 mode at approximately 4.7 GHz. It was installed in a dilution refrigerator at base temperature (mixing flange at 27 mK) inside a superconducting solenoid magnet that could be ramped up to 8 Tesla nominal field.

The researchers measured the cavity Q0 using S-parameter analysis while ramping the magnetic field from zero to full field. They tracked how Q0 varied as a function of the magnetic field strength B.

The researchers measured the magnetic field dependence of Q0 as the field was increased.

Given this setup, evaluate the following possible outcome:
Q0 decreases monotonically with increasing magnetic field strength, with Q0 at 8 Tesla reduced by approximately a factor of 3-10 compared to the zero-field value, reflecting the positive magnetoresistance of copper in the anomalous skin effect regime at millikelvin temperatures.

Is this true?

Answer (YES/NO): NO